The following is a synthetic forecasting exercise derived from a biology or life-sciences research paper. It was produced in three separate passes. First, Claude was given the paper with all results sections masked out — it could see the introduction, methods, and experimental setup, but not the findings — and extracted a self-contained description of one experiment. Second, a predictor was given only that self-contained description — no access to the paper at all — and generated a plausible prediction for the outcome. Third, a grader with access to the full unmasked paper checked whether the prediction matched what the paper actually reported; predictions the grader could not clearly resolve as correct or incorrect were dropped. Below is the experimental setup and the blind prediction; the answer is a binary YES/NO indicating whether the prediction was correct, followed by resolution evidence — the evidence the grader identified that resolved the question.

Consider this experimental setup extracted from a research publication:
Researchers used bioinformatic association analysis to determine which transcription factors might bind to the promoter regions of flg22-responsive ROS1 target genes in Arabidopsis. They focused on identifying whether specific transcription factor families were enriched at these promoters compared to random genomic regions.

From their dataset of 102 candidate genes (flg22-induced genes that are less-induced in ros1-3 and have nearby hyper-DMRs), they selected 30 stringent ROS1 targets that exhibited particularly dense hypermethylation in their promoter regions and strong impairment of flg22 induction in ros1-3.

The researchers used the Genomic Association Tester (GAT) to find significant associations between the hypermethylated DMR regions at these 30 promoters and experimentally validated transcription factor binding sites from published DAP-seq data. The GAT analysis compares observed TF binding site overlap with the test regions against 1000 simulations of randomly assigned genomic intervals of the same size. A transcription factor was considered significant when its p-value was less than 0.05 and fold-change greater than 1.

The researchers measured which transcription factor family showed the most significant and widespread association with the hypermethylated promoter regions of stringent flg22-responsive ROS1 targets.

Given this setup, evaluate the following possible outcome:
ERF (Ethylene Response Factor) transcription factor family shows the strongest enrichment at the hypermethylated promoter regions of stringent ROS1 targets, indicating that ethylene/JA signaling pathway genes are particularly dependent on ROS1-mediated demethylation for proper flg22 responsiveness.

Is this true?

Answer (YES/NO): NO